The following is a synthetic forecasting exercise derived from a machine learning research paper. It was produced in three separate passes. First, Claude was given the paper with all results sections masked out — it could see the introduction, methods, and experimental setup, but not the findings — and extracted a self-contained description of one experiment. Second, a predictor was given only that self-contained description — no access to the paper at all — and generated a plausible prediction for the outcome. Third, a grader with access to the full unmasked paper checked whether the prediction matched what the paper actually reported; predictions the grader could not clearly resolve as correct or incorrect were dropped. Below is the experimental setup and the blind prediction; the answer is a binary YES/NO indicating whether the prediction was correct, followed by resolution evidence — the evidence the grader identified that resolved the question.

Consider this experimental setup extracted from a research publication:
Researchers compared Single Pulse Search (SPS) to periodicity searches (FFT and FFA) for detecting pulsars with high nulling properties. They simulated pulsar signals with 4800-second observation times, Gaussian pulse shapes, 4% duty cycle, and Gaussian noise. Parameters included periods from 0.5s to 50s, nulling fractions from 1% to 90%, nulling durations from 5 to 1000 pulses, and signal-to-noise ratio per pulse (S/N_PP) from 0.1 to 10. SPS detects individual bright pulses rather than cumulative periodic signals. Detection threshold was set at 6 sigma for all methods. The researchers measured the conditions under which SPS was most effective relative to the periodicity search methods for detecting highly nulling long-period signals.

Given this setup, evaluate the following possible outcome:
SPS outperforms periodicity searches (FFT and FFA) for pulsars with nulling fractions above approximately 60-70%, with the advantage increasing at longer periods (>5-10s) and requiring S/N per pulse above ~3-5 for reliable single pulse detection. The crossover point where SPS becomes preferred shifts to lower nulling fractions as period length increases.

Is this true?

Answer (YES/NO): NO